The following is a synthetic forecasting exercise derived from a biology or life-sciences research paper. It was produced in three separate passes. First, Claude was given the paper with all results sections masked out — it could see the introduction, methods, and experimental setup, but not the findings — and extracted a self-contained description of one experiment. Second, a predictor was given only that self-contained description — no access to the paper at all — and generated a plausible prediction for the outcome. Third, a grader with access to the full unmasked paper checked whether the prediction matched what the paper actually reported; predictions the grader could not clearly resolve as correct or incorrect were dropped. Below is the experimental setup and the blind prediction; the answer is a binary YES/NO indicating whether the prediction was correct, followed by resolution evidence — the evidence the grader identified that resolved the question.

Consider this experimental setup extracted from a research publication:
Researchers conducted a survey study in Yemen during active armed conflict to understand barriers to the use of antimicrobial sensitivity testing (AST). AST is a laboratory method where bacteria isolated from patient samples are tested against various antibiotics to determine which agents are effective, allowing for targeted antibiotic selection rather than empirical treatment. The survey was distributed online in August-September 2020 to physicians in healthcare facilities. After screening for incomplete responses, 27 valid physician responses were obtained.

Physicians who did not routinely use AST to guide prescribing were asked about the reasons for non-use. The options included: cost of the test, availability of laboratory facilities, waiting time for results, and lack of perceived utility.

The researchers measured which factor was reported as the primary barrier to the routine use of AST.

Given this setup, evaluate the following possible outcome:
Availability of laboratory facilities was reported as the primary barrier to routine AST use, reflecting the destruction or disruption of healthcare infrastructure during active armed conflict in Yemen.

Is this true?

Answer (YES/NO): NO